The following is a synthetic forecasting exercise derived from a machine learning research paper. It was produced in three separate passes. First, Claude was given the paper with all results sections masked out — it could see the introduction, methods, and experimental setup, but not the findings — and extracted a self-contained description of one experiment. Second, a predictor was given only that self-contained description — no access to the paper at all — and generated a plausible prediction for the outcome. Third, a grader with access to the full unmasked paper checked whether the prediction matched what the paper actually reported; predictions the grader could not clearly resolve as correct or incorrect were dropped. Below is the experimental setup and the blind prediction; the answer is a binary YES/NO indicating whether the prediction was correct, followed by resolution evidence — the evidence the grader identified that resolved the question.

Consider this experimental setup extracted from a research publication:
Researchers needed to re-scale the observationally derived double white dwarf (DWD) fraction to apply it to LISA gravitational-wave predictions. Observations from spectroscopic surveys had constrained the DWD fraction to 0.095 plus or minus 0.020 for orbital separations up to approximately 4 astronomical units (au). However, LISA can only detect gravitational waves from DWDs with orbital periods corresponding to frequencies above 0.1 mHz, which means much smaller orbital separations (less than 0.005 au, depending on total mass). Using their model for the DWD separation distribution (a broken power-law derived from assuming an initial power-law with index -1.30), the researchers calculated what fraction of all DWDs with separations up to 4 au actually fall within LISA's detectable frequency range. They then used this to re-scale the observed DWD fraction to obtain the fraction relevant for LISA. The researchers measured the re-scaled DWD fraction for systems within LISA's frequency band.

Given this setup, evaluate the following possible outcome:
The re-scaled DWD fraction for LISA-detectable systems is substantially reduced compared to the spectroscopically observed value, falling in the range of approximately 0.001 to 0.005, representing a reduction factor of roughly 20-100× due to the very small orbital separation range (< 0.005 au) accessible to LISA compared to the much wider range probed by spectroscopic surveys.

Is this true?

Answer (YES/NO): NO